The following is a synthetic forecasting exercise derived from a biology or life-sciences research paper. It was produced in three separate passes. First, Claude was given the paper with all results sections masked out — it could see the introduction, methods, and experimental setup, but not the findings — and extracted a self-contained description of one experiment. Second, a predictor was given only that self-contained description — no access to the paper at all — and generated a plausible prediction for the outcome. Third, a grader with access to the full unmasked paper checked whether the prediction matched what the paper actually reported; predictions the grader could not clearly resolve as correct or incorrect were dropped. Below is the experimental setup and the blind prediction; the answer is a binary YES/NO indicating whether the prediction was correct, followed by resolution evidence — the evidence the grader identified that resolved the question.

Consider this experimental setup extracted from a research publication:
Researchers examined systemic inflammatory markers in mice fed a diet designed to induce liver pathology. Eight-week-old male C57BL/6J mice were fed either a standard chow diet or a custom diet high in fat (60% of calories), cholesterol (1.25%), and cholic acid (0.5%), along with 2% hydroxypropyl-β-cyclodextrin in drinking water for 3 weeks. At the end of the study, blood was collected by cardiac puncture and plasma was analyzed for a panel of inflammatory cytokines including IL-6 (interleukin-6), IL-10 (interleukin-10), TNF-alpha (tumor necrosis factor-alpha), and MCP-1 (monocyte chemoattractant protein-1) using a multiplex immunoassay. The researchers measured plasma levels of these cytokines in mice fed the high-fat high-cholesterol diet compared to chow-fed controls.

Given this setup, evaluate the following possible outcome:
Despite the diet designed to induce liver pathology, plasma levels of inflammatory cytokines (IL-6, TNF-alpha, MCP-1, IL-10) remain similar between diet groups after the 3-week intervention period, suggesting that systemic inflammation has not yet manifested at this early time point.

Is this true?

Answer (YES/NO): NO